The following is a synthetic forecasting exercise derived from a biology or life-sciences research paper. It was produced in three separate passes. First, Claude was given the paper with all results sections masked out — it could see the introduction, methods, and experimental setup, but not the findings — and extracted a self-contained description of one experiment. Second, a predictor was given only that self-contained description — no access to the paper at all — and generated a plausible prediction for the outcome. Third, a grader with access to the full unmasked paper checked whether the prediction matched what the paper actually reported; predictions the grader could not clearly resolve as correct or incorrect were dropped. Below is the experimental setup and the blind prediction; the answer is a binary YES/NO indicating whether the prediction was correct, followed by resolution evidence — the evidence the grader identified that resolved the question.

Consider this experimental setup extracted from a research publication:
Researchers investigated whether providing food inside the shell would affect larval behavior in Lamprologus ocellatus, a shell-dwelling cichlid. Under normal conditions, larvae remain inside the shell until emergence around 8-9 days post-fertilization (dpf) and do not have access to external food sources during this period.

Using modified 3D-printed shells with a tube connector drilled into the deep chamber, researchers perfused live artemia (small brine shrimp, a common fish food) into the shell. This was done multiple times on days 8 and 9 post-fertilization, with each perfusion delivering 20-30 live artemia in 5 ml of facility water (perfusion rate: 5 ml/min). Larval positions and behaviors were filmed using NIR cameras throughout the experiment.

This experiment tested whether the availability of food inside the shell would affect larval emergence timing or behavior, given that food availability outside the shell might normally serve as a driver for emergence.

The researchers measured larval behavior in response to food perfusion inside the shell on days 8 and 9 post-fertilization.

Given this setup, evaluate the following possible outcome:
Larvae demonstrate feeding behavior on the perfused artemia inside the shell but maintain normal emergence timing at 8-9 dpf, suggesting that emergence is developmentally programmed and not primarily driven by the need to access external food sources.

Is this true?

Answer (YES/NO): YES